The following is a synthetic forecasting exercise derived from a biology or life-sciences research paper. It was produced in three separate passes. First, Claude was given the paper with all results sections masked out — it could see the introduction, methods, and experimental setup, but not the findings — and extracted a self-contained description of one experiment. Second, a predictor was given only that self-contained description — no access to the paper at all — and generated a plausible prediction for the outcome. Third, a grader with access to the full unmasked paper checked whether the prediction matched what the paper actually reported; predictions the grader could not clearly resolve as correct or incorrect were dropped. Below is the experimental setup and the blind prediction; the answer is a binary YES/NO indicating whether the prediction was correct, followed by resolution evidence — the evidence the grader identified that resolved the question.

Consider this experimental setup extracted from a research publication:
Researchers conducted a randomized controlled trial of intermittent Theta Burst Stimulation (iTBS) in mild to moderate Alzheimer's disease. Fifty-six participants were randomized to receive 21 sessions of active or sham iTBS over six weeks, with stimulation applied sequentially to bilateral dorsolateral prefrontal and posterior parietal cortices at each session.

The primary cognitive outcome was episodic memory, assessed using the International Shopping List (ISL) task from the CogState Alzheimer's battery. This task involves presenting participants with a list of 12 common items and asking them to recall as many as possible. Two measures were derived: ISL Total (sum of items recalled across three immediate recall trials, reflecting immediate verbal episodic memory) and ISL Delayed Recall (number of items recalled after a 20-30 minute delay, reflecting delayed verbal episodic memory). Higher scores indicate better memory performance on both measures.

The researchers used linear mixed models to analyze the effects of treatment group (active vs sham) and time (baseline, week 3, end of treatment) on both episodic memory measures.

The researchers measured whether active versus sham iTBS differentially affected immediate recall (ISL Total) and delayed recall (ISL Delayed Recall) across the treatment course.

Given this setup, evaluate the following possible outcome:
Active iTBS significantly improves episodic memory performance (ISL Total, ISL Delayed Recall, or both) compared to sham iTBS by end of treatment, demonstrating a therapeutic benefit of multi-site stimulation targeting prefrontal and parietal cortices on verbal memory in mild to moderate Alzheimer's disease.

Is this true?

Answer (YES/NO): YES